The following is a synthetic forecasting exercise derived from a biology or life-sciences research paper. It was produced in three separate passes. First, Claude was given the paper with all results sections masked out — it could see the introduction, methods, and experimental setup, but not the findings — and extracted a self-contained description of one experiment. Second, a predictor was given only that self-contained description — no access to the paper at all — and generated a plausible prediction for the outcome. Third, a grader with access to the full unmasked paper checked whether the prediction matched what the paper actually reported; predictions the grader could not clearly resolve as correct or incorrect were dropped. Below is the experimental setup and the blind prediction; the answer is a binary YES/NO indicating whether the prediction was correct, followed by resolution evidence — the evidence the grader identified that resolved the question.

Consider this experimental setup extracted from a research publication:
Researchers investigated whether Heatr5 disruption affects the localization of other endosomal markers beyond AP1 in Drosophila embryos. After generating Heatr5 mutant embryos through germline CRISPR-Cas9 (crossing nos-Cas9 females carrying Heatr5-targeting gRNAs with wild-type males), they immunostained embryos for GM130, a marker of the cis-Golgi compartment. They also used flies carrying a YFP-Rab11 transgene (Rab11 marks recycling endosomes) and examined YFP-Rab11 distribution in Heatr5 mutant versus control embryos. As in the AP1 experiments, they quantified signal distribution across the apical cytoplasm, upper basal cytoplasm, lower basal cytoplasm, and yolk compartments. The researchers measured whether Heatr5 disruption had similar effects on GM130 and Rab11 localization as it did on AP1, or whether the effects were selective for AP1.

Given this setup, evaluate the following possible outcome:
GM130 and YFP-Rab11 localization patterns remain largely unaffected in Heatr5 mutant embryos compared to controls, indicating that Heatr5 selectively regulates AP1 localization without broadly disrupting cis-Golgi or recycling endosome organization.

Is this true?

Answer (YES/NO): NO